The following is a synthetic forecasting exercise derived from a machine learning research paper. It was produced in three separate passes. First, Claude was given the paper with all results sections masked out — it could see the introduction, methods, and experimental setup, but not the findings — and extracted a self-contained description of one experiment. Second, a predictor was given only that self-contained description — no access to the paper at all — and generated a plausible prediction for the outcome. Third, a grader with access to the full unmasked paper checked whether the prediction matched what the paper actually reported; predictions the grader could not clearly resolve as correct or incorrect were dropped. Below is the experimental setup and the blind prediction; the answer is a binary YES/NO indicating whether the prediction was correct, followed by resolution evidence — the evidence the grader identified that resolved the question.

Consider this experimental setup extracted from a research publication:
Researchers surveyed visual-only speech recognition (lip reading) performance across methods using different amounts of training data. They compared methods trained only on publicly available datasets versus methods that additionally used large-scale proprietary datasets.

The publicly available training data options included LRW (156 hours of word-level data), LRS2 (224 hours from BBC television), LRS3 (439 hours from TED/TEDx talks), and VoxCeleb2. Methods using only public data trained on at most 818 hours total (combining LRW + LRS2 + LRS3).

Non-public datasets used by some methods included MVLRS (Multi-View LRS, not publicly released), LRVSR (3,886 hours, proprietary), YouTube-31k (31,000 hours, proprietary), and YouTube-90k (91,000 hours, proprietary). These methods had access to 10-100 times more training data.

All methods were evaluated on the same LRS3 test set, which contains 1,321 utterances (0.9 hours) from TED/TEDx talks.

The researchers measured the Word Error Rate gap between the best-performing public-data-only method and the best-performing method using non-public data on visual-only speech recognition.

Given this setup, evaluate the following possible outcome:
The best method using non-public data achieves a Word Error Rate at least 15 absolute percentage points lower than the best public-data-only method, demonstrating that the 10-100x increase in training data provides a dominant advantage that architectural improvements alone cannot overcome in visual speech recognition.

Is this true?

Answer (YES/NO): NO